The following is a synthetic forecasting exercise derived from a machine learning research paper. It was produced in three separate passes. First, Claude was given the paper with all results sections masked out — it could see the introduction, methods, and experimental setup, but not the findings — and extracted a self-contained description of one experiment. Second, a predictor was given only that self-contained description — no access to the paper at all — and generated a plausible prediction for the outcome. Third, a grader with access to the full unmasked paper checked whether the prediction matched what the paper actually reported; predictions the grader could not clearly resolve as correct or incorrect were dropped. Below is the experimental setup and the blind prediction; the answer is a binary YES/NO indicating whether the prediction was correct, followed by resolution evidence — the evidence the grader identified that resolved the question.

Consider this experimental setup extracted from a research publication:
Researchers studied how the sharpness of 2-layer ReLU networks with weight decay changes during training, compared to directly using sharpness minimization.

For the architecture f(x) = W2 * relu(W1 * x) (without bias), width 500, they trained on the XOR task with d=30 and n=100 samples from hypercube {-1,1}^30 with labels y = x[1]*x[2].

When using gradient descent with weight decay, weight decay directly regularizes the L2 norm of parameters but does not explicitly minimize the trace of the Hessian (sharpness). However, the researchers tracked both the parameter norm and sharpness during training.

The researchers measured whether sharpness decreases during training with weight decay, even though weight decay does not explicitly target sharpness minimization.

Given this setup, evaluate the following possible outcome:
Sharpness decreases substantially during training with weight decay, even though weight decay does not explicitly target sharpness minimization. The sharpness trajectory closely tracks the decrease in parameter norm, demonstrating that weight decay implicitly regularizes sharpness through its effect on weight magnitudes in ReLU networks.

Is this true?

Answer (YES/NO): YES